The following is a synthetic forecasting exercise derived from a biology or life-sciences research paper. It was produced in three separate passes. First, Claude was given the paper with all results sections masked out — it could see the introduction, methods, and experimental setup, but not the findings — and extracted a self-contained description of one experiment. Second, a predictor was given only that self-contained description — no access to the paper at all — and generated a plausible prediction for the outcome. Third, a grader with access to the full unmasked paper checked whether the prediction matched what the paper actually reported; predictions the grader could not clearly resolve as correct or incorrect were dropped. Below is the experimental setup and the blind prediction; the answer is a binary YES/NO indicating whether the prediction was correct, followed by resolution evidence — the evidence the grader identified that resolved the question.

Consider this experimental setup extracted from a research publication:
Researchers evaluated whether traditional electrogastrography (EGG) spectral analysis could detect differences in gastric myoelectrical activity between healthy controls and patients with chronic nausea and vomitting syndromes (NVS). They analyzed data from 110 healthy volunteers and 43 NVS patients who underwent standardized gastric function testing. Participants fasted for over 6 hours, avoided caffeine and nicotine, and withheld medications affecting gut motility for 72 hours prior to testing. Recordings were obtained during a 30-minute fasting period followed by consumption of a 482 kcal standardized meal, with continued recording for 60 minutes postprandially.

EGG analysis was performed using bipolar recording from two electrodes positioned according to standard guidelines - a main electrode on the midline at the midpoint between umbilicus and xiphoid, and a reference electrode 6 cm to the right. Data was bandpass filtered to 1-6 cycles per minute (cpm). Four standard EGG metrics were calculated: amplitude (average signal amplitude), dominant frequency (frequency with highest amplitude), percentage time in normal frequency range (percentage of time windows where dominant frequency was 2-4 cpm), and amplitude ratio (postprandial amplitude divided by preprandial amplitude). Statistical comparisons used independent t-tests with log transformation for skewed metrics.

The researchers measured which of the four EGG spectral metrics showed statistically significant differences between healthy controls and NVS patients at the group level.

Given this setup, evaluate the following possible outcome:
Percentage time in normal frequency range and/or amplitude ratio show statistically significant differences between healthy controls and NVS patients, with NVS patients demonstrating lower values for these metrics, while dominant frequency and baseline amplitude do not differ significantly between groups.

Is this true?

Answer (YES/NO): NO